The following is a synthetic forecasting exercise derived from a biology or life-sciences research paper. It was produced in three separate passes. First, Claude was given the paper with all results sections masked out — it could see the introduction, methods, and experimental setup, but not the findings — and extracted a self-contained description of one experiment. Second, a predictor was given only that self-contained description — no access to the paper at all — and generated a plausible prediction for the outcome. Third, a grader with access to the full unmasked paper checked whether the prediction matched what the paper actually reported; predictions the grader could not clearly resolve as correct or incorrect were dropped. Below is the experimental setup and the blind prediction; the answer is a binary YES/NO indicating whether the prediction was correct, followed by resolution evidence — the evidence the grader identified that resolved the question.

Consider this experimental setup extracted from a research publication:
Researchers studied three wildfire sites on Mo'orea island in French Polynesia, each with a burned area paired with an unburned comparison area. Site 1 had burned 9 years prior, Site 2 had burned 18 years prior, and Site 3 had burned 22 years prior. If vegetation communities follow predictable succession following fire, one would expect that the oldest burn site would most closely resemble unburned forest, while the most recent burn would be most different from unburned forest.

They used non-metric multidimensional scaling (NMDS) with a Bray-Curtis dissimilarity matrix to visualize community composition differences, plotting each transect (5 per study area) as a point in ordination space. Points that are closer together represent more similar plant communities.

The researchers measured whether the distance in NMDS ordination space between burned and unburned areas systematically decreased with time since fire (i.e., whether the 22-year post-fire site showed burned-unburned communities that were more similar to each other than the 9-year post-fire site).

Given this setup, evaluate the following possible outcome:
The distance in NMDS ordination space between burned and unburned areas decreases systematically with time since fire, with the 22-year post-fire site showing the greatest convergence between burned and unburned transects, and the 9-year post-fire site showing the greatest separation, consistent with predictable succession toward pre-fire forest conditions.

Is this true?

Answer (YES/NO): NO